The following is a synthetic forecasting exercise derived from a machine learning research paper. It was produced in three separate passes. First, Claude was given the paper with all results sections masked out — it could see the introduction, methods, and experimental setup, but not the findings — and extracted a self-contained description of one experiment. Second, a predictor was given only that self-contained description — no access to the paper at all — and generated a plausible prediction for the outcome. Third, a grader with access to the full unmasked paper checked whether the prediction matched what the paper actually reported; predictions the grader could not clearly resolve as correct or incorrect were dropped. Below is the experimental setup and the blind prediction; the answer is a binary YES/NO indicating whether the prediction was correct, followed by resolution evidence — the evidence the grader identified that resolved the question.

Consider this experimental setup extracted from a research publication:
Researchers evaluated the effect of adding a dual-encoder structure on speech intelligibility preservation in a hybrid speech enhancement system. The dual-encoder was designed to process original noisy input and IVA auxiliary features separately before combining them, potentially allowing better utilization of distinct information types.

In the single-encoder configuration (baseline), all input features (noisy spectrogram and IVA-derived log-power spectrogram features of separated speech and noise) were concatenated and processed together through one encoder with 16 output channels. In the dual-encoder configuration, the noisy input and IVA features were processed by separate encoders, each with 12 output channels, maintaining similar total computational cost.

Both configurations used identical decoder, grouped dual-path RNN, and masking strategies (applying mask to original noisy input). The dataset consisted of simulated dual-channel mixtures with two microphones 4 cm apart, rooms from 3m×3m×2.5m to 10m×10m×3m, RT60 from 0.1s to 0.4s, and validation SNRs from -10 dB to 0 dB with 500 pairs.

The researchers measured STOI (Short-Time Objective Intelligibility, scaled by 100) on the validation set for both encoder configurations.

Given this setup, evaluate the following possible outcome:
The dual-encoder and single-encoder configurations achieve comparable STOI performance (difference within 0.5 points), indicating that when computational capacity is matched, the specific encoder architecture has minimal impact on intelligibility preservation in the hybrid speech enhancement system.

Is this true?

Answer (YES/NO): YES